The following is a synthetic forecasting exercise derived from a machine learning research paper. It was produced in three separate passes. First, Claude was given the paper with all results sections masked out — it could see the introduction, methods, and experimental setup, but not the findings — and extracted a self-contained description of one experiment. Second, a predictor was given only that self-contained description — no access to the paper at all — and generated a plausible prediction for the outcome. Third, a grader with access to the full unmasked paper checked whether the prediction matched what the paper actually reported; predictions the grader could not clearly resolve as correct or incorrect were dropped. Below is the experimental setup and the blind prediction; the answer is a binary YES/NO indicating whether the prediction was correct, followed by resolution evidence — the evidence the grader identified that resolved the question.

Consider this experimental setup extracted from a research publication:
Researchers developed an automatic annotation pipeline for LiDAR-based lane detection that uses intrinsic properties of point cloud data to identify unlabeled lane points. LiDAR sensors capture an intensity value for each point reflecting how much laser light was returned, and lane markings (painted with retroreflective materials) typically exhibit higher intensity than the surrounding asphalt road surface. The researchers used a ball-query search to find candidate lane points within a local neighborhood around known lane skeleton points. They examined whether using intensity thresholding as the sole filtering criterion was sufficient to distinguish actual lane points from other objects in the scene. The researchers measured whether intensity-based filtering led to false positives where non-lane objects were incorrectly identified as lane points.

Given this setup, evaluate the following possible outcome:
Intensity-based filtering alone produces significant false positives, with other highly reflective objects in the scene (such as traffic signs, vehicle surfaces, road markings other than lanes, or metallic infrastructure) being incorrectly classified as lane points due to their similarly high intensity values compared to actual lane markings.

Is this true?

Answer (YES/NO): NO